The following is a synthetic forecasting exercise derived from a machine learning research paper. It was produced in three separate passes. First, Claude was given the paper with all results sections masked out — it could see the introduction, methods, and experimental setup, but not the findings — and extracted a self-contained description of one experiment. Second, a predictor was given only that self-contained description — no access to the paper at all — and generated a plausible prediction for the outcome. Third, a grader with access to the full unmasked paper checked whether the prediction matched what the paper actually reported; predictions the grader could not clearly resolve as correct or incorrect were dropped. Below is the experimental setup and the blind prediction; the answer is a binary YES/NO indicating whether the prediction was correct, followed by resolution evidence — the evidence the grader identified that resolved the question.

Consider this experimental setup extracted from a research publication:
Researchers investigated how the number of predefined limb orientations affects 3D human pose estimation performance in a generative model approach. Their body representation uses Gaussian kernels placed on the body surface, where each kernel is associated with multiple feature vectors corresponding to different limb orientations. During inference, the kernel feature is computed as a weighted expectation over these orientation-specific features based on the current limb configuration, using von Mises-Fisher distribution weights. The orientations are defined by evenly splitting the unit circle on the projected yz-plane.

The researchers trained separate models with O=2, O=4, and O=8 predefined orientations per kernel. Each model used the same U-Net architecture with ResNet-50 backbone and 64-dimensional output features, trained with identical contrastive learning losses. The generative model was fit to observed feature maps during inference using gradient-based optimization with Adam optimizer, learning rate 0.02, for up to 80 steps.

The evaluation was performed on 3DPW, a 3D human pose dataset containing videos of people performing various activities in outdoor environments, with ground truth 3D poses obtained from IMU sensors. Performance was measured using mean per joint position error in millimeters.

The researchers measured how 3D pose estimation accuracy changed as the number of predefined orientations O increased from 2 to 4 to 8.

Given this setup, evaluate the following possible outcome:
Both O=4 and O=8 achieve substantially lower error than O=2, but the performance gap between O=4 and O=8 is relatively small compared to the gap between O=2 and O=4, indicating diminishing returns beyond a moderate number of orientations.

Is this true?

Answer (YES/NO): NO